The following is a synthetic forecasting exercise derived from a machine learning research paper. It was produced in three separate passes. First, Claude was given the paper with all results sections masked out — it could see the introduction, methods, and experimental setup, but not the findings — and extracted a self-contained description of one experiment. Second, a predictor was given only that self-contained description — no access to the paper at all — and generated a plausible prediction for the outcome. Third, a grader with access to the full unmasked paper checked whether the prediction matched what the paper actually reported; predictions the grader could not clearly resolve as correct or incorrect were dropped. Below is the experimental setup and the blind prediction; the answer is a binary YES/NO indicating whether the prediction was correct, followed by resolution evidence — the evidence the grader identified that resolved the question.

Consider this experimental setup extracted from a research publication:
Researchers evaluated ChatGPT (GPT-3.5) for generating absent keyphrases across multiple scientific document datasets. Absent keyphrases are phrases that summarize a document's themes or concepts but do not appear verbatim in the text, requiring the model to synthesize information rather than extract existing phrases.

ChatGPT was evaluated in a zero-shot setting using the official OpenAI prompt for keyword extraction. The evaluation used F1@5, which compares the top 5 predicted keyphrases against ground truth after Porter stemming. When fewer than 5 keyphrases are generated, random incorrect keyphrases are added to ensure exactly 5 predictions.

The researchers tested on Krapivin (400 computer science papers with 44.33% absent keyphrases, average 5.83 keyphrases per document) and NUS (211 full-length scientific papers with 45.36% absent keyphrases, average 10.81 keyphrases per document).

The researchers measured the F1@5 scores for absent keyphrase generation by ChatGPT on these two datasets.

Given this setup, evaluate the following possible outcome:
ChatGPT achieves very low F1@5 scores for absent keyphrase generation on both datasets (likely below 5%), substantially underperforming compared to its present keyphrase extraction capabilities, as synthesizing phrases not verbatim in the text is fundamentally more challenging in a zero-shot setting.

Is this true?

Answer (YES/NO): YES